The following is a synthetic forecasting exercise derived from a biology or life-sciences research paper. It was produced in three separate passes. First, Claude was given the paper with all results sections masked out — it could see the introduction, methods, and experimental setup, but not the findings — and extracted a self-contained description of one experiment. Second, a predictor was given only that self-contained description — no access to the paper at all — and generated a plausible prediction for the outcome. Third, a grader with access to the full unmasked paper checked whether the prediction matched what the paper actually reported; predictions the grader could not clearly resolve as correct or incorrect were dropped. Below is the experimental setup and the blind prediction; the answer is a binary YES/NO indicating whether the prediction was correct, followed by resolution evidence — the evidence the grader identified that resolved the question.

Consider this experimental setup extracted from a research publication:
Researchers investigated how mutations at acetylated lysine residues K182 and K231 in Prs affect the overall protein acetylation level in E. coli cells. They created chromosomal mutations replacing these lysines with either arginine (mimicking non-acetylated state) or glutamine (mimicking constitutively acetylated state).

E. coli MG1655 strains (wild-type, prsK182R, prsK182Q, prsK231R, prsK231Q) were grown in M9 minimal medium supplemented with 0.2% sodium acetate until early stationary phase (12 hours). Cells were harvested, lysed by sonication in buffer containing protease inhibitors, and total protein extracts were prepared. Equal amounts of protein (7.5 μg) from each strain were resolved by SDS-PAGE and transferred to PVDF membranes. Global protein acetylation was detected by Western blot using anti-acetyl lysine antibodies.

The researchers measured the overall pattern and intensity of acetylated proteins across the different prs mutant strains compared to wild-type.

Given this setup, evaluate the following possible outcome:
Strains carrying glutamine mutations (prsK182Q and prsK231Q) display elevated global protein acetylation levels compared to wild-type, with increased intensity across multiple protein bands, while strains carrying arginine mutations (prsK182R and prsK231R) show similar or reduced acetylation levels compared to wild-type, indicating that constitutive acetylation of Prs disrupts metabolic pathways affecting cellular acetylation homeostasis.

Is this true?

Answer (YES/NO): NO